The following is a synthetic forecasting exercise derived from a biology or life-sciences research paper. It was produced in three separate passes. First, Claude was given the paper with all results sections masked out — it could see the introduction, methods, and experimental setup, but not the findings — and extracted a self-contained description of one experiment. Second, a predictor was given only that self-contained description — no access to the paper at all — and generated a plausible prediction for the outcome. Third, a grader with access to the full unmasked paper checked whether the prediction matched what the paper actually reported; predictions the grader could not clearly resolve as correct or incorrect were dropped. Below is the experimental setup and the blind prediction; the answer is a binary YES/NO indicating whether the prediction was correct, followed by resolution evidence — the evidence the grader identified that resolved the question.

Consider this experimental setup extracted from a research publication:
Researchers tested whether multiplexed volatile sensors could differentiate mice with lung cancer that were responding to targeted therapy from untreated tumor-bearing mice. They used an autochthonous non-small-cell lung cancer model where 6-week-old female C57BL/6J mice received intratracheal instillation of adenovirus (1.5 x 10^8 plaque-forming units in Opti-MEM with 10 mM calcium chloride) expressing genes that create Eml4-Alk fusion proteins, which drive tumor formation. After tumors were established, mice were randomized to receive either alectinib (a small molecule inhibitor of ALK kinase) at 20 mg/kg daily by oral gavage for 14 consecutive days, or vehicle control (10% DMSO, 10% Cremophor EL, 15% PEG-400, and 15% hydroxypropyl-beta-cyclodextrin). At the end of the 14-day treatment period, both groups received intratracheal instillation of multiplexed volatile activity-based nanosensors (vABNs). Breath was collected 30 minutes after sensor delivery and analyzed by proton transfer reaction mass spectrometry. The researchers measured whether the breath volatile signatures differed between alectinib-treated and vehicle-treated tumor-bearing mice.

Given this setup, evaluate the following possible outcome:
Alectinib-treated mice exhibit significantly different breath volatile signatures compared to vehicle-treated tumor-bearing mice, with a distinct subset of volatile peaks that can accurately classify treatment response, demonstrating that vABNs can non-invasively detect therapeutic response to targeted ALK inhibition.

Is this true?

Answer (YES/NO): NO